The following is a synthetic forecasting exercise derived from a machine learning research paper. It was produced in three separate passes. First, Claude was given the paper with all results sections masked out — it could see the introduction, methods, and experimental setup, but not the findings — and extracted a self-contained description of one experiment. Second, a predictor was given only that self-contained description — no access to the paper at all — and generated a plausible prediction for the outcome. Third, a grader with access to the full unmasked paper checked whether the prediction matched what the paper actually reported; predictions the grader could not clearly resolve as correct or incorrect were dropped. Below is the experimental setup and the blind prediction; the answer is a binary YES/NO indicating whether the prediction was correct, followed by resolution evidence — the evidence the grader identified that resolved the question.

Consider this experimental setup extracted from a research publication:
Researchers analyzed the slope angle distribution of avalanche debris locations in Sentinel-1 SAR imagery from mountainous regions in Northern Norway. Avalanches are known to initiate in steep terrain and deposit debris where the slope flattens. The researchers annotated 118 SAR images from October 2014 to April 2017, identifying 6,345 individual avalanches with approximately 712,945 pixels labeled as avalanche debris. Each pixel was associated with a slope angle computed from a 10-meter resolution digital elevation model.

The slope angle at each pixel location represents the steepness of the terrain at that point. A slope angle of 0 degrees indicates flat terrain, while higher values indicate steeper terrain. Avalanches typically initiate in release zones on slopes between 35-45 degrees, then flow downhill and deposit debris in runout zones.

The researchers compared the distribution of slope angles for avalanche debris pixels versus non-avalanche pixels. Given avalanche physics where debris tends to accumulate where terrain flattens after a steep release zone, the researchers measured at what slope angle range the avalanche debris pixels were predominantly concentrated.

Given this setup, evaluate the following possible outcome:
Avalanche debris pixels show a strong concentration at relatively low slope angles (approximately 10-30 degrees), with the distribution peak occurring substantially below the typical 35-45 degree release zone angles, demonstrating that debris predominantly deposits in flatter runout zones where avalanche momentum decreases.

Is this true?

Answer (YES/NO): NO